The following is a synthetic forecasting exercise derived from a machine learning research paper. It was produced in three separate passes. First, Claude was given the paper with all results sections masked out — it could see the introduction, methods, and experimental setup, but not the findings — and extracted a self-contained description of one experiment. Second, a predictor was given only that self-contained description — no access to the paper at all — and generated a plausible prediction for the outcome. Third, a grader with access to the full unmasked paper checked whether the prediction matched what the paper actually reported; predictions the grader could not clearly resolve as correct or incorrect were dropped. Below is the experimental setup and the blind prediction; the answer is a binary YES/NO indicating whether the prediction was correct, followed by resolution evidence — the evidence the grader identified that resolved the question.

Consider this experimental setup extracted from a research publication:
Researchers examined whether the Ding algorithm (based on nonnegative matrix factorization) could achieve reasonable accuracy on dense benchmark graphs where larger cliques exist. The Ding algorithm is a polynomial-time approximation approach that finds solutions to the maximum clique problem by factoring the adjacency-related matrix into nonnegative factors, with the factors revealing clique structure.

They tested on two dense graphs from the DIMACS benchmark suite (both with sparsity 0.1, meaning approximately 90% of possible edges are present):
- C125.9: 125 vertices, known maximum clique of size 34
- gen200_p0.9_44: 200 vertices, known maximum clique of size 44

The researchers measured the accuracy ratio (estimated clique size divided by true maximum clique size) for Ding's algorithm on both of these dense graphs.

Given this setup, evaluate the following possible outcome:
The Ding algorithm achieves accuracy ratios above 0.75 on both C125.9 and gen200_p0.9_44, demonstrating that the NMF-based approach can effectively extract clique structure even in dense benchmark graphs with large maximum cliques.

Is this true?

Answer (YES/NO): NO